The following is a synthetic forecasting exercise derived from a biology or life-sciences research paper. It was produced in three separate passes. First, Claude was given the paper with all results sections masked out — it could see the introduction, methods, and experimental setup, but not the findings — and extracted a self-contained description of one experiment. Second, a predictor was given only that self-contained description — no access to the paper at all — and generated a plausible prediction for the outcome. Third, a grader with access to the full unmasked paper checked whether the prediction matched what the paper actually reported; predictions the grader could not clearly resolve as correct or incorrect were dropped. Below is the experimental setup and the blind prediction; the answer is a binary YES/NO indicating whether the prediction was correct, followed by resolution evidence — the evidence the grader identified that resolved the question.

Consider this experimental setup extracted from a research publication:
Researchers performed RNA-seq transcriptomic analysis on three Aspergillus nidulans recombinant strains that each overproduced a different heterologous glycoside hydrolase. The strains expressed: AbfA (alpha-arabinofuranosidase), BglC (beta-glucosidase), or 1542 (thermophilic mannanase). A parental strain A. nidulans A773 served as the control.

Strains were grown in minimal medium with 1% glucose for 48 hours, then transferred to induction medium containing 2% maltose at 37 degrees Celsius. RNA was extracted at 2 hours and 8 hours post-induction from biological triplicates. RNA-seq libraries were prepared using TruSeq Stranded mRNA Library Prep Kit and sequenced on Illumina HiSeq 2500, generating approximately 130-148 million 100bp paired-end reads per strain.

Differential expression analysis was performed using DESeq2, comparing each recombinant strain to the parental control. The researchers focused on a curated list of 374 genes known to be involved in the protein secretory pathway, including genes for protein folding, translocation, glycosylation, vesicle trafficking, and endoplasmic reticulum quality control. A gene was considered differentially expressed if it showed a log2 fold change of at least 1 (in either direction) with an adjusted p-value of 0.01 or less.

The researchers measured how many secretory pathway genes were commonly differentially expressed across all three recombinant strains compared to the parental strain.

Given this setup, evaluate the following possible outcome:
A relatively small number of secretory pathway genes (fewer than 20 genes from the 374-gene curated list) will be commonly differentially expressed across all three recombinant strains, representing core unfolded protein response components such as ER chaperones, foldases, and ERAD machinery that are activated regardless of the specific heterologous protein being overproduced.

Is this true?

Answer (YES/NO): NO